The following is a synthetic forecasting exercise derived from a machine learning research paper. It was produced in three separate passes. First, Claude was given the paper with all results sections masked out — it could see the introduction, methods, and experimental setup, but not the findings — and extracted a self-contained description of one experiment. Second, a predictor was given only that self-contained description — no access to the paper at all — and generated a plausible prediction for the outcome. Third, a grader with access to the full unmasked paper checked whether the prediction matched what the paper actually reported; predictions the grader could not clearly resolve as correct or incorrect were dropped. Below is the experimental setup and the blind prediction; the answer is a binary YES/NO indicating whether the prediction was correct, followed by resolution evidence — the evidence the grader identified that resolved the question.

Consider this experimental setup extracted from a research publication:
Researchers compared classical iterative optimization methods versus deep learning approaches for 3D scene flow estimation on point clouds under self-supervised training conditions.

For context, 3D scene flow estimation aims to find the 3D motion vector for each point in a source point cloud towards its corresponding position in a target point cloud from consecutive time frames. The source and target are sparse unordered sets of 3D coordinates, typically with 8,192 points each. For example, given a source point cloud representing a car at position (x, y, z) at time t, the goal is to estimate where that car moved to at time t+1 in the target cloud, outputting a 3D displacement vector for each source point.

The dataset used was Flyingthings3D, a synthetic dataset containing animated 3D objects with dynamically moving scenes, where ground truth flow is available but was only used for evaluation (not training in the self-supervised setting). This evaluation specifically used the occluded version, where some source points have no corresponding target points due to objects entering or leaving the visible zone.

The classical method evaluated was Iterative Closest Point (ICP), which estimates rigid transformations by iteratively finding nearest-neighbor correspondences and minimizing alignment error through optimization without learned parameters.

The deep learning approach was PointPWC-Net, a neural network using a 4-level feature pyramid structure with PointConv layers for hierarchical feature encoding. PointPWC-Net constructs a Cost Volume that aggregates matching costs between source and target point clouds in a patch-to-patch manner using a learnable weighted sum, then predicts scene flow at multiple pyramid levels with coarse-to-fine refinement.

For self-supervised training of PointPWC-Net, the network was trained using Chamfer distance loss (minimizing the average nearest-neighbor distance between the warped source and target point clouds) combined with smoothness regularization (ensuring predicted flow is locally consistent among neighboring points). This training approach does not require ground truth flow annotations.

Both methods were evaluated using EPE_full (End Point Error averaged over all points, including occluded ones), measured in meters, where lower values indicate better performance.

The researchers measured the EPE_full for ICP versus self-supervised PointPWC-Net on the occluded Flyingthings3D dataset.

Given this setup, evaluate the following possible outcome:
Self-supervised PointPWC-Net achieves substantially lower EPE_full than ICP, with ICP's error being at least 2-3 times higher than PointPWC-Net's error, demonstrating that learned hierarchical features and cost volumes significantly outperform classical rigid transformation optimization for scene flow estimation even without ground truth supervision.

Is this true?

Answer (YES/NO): NO